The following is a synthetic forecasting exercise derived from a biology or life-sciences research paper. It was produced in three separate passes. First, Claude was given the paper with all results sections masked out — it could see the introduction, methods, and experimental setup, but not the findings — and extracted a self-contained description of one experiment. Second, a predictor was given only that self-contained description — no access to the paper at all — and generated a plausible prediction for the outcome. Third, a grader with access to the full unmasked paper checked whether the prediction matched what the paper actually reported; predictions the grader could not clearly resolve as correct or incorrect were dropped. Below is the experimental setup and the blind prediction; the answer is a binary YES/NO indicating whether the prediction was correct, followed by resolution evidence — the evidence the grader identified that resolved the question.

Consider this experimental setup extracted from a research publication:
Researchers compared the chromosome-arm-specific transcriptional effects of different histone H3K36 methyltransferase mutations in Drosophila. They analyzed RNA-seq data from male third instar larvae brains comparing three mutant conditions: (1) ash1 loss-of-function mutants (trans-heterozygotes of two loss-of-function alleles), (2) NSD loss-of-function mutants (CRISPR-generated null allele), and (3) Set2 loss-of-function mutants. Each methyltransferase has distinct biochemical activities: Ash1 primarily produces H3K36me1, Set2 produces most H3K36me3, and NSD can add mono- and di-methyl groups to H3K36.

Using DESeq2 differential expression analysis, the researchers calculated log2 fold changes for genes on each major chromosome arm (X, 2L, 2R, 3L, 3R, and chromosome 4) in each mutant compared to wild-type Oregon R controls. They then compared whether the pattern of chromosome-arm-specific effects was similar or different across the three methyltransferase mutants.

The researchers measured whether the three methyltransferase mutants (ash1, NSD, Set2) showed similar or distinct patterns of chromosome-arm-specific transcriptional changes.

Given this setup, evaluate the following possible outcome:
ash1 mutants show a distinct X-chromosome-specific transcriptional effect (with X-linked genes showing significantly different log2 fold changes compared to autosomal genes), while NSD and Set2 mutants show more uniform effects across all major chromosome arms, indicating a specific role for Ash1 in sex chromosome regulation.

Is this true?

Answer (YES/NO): NO